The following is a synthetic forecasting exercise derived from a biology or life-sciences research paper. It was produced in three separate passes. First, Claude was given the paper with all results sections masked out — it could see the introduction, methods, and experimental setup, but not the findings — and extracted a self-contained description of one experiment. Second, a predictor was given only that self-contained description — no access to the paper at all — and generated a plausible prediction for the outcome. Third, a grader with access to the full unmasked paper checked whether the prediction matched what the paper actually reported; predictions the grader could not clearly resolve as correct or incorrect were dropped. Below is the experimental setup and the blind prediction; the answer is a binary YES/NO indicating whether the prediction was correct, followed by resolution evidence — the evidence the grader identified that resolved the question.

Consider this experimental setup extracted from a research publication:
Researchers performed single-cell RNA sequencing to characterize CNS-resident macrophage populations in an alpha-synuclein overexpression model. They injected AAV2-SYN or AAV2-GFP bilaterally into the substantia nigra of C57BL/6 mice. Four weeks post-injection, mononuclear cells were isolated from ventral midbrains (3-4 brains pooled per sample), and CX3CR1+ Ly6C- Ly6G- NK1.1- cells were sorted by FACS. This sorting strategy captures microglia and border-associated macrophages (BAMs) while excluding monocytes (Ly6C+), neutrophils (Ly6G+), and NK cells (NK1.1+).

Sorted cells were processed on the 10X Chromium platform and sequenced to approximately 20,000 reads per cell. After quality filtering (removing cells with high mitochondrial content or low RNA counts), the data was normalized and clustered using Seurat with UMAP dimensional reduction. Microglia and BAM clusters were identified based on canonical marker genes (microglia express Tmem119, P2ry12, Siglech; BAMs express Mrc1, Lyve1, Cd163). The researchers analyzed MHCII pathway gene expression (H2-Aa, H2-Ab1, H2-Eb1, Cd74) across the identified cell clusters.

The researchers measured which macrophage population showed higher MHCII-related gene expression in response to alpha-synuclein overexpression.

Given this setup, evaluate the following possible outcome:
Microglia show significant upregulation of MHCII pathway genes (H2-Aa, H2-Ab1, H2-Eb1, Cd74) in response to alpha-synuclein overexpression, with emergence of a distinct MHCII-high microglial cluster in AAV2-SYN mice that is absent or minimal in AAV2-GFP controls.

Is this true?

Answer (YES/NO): NO